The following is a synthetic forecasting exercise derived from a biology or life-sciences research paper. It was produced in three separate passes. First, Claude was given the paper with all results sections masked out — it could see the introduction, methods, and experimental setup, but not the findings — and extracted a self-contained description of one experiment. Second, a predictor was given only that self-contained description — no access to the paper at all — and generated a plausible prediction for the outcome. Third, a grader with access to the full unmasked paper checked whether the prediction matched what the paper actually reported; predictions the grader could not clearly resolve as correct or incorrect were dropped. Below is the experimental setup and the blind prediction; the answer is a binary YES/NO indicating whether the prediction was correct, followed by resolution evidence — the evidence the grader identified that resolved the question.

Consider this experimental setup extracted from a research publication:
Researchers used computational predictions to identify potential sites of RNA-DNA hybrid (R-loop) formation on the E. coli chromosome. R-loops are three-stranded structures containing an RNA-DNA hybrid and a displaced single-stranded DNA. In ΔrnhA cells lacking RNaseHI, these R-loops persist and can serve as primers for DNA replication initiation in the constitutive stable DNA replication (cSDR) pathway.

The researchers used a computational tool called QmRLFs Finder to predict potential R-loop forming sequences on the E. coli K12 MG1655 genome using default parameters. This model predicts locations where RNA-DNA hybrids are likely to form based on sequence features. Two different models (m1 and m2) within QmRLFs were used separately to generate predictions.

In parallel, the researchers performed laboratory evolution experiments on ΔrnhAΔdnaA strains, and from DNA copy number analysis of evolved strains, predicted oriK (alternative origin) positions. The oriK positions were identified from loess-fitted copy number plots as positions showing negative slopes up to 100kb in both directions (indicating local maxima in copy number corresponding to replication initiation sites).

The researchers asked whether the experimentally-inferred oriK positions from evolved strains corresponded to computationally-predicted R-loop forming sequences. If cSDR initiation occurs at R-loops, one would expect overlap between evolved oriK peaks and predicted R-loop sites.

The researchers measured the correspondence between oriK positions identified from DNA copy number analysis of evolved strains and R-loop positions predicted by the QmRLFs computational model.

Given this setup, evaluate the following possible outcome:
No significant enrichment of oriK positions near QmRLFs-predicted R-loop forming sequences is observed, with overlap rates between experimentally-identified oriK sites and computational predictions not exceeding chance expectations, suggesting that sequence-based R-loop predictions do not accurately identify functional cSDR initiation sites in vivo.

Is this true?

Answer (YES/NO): NO